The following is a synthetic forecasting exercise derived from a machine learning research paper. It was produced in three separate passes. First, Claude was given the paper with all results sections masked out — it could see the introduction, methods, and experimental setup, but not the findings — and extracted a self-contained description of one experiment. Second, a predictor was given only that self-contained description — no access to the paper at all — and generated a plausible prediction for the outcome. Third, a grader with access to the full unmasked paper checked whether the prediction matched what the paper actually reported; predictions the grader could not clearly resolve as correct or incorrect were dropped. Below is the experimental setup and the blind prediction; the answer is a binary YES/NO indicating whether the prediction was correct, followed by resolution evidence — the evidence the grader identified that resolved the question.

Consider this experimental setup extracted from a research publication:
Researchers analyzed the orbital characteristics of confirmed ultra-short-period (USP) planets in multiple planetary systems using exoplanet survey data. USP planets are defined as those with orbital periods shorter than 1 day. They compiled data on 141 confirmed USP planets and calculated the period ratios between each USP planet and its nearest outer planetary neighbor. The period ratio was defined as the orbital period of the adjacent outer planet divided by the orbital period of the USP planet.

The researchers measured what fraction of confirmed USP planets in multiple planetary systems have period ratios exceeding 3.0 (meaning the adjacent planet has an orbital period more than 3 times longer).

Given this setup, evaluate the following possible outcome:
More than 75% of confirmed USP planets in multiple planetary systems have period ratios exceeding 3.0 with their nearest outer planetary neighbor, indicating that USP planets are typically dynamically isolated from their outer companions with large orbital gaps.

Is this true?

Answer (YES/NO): YES